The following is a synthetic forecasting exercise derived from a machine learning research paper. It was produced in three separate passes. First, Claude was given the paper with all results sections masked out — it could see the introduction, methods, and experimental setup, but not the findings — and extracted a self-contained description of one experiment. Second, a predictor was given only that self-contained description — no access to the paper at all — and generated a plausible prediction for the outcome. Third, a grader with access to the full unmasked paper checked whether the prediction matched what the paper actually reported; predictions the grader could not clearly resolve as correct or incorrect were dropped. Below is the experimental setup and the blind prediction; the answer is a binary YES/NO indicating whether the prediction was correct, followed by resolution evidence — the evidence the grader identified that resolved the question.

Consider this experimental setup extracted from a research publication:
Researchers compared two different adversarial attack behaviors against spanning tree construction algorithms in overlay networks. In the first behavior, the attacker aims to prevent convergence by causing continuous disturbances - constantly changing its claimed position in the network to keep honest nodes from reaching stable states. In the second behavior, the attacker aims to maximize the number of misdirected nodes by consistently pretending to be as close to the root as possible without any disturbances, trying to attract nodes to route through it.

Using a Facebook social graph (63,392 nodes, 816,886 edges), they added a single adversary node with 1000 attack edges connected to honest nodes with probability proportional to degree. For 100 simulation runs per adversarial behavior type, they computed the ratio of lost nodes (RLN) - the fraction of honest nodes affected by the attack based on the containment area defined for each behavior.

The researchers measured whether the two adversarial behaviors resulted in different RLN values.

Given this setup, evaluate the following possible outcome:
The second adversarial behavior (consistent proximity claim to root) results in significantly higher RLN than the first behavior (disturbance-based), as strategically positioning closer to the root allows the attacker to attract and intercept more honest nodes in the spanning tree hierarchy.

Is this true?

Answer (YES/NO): YES